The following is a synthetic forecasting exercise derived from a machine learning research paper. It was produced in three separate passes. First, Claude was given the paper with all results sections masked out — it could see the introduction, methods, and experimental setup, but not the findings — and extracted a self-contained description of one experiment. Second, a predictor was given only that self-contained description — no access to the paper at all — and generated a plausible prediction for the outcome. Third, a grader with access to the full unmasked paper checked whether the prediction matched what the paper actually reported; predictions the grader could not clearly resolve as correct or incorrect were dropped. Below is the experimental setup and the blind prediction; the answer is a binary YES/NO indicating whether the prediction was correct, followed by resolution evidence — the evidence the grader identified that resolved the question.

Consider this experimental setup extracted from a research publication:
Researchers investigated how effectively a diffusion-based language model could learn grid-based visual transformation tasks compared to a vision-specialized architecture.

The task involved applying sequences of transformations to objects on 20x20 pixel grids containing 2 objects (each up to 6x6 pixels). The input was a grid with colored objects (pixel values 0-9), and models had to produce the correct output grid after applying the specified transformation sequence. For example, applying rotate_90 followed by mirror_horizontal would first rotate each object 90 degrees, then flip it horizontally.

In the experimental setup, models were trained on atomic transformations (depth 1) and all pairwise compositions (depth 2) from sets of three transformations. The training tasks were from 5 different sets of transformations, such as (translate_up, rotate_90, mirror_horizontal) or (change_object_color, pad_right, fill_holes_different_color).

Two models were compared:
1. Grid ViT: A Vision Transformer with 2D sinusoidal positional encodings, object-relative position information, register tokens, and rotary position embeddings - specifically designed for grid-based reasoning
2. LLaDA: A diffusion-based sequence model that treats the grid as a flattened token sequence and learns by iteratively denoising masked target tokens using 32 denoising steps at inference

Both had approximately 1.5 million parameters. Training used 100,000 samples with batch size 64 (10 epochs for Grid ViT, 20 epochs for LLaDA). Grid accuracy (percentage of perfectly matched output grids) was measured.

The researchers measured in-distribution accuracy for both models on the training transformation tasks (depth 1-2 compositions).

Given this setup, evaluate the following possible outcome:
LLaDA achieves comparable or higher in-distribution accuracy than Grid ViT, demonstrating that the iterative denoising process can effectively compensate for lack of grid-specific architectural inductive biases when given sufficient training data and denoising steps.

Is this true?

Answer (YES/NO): NO